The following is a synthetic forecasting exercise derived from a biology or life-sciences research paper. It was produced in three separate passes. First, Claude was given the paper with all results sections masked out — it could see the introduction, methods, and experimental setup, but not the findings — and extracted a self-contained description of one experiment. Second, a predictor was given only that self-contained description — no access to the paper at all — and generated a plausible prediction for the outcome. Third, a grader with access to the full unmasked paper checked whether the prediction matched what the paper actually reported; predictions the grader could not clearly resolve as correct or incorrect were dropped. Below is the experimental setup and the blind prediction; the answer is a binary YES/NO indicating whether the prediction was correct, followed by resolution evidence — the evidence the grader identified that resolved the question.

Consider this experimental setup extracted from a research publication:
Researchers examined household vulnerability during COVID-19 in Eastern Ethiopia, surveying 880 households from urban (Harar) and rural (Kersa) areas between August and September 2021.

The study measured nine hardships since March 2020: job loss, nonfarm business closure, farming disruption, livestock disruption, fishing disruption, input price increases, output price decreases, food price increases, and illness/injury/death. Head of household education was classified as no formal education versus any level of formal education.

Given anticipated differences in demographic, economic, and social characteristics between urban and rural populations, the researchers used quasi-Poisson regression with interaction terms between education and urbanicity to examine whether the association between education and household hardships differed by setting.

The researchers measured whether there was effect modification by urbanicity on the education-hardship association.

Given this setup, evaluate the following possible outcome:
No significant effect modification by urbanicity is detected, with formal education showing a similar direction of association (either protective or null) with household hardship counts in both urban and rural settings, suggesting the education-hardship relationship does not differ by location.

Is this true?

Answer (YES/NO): NO